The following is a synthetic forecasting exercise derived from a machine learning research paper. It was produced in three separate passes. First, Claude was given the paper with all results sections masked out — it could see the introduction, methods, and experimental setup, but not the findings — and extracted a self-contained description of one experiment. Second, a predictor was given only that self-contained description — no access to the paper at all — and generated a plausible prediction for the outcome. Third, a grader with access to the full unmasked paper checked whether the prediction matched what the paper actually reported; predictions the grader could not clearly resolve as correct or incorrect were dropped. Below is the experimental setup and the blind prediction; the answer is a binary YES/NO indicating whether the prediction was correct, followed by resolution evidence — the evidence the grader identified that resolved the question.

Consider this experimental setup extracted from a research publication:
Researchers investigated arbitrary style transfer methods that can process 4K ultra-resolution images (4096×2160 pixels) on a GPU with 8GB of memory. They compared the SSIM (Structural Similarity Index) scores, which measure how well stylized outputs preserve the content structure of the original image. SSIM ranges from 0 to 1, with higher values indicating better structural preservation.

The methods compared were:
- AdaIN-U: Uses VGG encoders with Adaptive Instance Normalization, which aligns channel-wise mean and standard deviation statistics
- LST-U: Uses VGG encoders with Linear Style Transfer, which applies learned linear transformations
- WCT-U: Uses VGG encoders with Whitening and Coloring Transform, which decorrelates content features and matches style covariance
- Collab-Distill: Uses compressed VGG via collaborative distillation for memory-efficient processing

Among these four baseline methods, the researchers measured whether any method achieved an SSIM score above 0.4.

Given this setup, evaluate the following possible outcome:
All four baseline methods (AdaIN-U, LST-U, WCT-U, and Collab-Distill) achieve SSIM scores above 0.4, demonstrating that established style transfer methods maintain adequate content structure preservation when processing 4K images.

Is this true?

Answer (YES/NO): NO